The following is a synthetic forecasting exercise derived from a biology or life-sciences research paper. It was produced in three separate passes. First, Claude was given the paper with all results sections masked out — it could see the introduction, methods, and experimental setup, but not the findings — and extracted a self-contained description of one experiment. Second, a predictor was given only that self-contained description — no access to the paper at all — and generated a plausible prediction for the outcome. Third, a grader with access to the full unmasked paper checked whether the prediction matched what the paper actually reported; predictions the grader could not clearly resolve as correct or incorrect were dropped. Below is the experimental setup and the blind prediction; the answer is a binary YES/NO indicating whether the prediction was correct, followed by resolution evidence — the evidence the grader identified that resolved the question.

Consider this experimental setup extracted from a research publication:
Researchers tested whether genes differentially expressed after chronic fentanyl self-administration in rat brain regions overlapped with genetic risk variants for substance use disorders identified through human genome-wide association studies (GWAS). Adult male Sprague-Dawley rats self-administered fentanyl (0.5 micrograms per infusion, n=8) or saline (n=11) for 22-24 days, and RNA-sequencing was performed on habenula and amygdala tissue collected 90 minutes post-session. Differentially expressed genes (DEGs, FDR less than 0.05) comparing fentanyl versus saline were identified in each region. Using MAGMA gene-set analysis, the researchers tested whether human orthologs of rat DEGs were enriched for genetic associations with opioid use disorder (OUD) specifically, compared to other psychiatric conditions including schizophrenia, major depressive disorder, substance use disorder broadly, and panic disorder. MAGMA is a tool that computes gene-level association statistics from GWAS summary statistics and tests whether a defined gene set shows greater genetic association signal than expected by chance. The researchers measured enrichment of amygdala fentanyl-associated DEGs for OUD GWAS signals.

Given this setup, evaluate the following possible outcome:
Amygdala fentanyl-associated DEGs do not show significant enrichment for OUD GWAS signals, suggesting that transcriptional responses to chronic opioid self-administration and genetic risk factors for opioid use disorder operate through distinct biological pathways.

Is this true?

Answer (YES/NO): YES